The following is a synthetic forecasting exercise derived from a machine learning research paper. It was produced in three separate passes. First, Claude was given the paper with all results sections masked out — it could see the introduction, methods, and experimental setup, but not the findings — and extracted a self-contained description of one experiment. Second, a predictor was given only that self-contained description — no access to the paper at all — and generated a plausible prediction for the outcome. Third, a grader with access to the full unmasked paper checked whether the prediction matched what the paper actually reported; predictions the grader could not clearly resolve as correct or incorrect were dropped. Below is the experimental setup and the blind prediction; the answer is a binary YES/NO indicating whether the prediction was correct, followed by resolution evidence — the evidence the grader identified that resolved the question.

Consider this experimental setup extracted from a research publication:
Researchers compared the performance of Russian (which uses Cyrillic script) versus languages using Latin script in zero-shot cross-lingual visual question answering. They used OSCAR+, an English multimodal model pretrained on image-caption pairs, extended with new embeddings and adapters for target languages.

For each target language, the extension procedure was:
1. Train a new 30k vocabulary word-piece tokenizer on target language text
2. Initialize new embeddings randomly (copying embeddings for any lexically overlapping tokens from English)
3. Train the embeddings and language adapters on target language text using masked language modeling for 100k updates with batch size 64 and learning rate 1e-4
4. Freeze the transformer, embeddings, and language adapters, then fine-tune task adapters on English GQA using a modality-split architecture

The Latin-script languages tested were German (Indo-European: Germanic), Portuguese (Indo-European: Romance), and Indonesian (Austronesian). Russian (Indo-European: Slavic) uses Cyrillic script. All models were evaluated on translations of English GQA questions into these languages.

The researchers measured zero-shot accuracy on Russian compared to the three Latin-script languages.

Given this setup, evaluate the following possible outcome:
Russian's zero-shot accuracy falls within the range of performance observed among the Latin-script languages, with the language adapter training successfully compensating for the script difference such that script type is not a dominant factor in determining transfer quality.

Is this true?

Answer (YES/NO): NO